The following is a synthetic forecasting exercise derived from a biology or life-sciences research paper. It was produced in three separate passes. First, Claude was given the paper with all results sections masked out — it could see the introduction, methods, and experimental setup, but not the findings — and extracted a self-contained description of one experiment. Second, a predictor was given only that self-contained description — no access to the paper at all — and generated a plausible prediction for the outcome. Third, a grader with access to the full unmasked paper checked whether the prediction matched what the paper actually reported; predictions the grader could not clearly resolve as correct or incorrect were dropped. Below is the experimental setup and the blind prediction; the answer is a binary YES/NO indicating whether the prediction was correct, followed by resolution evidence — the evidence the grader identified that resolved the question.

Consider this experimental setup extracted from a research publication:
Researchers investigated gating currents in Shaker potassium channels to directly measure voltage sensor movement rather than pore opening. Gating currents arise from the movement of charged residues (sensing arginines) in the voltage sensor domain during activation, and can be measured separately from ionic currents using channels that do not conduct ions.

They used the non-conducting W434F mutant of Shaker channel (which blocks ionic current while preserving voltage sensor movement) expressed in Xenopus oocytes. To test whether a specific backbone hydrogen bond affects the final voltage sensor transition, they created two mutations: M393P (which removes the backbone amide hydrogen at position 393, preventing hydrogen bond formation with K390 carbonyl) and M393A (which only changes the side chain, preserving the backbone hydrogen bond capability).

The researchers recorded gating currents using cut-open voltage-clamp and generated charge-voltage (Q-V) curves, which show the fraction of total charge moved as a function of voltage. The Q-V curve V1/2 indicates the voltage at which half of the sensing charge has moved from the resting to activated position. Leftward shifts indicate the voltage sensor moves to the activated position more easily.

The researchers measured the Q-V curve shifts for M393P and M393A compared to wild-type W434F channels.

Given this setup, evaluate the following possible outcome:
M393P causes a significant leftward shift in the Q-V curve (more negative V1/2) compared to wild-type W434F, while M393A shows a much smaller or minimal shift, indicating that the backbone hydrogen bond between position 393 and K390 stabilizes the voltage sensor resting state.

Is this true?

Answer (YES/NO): YES